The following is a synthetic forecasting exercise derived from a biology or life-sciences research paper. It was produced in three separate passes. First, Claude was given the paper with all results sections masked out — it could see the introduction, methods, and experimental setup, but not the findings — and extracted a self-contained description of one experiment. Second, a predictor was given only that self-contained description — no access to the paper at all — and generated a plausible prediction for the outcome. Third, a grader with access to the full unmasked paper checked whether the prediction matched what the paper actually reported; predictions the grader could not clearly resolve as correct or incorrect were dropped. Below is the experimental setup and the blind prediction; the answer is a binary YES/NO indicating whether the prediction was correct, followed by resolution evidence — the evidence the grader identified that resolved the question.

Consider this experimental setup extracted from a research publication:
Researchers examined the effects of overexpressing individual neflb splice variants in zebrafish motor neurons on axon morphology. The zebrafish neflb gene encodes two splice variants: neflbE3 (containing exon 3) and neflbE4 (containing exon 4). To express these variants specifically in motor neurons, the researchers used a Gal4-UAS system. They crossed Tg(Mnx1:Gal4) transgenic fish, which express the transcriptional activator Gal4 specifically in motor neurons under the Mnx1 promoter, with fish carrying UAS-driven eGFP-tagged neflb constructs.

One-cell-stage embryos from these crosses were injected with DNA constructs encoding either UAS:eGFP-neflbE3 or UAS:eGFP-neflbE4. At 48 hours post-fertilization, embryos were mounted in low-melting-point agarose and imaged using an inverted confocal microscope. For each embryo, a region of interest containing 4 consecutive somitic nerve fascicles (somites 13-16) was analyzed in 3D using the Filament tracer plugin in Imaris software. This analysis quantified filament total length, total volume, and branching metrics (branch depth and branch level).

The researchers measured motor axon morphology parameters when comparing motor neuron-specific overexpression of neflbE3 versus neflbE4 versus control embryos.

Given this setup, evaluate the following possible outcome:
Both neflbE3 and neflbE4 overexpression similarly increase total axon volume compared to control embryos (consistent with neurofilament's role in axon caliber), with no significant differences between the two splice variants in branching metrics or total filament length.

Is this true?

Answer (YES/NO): NO